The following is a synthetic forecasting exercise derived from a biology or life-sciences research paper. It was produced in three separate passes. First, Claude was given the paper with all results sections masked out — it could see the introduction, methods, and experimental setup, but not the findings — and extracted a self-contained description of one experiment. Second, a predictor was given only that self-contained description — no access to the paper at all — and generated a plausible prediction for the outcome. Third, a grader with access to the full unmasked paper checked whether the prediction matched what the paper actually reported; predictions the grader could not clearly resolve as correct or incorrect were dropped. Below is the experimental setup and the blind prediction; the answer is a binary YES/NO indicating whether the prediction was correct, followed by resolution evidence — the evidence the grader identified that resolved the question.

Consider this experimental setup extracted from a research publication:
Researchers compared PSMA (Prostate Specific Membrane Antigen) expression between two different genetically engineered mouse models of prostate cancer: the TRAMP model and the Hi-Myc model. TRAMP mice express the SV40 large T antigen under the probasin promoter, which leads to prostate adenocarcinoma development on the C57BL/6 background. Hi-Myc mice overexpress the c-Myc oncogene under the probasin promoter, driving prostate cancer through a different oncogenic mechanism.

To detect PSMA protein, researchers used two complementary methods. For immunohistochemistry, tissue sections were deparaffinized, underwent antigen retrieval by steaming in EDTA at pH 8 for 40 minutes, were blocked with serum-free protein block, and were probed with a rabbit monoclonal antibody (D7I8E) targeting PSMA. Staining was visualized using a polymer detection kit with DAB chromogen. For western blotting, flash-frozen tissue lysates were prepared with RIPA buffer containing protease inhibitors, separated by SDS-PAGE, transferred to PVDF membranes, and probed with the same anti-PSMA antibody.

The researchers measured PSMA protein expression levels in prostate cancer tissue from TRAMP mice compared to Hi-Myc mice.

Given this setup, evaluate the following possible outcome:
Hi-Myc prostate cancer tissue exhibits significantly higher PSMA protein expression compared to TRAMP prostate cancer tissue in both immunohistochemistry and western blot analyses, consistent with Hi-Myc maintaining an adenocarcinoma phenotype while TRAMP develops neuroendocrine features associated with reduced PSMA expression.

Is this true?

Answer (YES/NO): NO